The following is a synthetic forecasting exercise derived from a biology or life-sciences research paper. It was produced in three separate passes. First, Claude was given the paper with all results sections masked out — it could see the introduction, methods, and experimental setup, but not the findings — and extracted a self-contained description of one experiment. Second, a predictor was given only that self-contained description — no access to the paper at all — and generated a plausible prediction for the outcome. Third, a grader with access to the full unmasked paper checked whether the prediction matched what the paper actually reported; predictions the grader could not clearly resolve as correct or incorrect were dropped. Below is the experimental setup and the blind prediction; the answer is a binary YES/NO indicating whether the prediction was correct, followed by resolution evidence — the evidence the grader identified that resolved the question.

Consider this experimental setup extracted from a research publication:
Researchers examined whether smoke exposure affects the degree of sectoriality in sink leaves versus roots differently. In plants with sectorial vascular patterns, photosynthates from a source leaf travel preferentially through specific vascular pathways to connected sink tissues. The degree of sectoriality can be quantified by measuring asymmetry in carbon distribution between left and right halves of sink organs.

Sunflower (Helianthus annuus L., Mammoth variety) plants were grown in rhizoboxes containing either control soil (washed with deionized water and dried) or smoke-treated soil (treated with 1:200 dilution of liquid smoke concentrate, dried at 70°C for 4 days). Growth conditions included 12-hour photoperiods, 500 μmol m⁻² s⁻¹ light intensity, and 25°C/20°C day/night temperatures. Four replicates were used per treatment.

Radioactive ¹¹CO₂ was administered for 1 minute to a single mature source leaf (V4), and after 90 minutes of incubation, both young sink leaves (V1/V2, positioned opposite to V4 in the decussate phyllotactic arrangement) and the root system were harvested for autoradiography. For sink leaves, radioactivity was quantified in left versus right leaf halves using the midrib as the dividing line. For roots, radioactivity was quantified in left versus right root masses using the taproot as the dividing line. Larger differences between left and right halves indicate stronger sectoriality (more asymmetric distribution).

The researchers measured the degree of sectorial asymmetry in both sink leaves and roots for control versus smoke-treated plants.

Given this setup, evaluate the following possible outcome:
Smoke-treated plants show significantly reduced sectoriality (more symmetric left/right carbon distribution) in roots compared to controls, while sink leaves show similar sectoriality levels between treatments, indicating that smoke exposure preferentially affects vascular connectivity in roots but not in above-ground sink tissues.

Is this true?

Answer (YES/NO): NO